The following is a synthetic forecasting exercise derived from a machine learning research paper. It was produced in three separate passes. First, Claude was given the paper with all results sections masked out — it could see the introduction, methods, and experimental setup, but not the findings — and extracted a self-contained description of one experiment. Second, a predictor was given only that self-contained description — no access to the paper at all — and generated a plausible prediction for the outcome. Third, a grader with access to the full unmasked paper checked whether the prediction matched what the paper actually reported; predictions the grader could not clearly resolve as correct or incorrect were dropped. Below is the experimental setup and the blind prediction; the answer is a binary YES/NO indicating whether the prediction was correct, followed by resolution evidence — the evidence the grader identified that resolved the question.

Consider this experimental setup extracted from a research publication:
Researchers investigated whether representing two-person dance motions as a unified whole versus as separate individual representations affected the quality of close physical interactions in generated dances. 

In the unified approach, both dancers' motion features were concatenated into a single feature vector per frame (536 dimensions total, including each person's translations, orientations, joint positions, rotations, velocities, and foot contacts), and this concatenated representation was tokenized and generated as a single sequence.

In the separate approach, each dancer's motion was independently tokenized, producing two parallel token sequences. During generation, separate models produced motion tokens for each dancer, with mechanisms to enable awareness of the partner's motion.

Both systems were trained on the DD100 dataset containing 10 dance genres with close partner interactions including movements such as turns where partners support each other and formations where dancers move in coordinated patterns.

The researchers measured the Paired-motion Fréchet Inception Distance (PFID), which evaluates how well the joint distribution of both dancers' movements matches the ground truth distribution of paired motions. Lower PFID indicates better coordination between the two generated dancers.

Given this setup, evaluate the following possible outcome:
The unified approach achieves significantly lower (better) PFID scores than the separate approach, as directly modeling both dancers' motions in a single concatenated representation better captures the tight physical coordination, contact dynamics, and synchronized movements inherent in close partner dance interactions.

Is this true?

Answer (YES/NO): YES